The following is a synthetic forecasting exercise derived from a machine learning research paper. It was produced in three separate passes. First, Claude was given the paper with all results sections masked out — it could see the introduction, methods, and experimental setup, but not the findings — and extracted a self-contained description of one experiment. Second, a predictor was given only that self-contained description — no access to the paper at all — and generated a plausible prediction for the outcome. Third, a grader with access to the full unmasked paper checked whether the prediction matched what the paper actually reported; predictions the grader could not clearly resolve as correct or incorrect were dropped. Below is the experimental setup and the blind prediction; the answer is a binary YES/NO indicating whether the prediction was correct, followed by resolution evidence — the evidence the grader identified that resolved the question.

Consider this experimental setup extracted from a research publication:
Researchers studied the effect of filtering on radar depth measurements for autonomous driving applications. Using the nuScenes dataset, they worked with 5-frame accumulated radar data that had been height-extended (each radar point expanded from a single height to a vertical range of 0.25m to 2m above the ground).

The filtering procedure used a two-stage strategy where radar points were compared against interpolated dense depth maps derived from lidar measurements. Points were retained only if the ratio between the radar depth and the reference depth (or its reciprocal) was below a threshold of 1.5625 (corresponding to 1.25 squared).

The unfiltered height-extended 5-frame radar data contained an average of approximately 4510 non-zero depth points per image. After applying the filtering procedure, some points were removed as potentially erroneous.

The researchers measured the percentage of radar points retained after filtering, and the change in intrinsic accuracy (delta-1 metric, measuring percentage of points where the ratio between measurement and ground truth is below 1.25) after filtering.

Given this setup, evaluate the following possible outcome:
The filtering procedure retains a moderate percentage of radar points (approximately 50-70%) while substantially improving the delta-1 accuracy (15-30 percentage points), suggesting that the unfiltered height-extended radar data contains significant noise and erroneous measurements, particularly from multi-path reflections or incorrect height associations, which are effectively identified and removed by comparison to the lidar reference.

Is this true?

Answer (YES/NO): YES